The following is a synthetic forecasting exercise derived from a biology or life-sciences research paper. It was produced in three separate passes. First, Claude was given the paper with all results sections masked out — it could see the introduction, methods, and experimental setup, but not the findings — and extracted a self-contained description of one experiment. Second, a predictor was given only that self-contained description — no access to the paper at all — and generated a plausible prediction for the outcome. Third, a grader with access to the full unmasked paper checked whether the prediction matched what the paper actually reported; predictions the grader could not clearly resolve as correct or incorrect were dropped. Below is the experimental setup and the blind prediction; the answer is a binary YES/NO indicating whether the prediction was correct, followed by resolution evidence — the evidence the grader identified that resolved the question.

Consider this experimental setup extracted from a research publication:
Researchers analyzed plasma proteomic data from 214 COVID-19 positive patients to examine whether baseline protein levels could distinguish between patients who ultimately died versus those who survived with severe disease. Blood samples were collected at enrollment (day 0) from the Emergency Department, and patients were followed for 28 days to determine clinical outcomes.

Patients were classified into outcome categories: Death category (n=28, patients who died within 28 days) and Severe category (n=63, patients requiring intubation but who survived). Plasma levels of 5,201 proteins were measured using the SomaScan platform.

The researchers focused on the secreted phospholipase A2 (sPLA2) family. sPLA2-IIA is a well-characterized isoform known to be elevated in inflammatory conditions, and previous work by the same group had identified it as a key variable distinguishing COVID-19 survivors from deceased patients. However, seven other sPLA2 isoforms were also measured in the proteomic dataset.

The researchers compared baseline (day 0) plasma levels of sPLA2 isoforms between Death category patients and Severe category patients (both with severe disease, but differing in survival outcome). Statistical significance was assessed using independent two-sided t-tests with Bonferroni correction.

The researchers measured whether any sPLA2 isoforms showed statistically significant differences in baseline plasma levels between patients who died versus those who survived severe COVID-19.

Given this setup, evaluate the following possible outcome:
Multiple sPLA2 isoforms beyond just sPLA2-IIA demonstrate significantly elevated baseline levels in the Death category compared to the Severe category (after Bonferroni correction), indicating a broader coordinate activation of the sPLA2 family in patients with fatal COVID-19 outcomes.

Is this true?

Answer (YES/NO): NO